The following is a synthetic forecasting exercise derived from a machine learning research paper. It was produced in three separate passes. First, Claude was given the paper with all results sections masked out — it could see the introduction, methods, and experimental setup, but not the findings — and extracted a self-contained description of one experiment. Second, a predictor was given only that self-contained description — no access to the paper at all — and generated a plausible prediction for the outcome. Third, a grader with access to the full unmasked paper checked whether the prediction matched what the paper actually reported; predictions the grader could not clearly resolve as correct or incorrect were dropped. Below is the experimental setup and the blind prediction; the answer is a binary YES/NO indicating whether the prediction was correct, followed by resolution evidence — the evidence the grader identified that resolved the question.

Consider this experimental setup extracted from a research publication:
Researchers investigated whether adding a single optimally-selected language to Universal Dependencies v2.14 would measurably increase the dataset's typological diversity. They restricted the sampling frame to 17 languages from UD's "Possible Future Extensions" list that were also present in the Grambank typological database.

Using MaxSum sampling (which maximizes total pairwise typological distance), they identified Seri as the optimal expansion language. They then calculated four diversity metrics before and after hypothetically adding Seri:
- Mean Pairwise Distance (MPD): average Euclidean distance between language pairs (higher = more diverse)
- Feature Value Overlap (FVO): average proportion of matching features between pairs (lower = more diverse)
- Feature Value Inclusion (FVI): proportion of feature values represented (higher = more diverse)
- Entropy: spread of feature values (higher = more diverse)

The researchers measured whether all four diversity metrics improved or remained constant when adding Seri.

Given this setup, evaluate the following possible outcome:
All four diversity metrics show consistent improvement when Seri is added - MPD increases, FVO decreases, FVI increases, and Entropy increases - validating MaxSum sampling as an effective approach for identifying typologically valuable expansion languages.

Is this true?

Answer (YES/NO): NO